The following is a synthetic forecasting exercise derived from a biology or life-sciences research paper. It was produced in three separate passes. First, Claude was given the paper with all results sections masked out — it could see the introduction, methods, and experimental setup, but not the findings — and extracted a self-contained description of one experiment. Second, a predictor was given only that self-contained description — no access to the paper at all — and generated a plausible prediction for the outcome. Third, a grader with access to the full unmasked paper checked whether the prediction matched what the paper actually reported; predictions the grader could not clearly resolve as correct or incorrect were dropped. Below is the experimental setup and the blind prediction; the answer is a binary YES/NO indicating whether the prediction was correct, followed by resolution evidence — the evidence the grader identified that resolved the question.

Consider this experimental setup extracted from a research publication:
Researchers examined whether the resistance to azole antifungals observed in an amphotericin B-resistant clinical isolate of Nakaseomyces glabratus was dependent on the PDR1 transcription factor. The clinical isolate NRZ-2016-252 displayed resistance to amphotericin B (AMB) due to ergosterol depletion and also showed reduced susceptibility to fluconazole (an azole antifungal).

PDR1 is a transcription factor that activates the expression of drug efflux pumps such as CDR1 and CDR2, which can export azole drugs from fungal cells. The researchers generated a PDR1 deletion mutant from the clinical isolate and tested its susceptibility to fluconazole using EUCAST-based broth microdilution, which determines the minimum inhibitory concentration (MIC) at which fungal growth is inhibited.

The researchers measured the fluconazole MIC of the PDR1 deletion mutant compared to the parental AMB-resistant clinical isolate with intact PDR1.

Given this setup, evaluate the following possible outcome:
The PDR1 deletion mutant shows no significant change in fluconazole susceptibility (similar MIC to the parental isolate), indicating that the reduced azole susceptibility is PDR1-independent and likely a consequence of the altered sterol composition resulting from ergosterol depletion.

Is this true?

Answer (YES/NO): NO